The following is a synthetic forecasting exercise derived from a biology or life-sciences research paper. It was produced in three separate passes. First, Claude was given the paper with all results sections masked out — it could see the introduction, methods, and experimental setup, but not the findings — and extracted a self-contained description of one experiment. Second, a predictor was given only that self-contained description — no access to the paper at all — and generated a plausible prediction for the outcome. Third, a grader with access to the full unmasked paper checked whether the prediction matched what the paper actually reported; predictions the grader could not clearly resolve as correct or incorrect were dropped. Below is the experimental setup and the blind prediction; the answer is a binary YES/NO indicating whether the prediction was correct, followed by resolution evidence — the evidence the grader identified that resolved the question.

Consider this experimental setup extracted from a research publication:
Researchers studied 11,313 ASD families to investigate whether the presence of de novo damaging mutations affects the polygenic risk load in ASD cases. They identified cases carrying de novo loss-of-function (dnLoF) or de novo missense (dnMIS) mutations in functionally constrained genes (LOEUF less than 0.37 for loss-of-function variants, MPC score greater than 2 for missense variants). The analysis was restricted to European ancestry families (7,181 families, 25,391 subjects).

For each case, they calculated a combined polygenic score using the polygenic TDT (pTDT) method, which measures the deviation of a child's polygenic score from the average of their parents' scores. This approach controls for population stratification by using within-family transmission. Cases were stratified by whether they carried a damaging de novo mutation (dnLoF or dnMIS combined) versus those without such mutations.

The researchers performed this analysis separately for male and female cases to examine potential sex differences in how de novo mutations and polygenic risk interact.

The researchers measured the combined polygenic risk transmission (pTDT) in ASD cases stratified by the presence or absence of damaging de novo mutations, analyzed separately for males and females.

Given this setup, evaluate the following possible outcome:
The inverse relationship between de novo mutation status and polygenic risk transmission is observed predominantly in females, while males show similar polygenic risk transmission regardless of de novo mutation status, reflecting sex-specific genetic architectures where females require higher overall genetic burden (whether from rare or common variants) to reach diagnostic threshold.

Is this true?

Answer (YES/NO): NO